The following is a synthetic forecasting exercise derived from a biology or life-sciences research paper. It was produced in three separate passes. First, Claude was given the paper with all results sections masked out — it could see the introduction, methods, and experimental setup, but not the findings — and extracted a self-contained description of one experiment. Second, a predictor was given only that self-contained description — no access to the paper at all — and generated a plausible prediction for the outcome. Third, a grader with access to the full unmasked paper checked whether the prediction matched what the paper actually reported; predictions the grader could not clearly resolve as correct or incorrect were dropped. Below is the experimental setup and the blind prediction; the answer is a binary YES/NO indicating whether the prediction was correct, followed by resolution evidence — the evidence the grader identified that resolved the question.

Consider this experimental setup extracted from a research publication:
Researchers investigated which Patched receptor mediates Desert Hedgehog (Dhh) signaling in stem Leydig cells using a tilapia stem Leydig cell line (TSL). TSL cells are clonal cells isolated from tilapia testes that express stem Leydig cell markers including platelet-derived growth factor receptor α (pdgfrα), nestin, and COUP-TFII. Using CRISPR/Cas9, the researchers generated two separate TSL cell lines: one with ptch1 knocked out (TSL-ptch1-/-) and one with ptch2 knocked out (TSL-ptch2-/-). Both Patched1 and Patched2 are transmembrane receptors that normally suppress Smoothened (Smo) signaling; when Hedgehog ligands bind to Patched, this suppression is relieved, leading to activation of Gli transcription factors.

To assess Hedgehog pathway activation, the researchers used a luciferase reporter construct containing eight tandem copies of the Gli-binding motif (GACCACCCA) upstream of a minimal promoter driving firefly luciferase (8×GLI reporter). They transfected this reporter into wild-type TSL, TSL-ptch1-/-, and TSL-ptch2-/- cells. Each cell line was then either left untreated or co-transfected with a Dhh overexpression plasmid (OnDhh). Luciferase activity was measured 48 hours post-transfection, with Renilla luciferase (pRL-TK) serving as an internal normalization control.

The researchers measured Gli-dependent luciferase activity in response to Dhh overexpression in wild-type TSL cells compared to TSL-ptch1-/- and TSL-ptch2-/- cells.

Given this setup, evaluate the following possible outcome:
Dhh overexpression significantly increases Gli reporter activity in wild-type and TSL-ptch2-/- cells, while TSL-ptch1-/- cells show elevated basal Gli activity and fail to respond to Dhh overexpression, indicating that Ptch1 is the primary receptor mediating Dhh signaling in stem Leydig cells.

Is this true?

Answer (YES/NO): NO